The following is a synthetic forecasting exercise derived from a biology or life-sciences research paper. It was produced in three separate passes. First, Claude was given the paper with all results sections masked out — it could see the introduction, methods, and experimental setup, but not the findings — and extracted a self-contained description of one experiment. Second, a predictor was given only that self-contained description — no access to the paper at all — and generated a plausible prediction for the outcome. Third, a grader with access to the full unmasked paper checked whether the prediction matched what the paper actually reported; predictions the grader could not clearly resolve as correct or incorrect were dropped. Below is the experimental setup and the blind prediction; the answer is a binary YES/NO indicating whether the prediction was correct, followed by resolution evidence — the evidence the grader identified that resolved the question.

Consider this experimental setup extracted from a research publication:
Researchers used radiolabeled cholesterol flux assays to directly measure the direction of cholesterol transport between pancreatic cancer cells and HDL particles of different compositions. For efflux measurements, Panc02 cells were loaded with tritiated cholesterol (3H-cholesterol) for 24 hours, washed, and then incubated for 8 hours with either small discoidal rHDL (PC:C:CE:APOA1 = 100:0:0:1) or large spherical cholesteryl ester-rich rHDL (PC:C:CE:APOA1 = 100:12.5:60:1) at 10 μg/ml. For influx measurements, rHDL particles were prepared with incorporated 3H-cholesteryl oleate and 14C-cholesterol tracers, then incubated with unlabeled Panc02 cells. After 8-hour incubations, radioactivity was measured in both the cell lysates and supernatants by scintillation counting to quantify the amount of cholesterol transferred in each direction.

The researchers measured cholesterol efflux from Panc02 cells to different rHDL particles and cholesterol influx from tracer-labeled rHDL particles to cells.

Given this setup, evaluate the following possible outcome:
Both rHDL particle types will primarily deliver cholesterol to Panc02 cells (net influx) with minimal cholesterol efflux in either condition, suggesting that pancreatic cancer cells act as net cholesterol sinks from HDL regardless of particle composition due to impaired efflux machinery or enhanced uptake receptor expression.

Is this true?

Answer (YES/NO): NO